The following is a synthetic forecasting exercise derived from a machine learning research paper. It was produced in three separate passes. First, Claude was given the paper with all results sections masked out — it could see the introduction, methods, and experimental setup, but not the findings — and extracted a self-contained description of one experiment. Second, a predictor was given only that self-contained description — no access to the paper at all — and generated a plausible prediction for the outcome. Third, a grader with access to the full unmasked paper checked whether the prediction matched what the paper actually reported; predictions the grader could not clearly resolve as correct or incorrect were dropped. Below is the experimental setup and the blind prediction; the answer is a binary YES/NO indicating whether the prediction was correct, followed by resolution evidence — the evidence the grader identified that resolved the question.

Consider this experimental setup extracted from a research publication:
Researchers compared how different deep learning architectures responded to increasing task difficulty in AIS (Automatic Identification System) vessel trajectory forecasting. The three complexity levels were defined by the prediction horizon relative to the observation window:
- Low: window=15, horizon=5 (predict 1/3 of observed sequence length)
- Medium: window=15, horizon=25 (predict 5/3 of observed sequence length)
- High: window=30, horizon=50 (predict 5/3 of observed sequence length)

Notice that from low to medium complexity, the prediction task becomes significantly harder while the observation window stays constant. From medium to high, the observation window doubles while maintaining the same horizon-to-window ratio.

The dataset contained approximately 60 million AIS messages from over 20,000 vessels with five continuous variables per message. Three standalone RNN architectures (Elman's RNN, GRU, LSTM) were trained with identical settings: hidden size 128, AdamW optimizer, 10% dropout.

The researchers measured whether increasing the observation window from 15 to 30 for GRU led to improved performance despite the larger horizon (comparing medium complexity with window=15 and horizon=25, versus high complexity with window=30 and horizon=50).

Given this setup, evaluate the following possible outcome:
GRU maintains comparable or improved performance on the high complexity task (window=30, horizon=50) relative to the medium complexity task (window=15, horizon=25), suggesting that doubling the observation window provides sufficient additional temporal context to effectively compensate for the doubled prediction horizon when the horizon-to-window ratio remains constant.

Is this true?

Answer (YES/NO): YES